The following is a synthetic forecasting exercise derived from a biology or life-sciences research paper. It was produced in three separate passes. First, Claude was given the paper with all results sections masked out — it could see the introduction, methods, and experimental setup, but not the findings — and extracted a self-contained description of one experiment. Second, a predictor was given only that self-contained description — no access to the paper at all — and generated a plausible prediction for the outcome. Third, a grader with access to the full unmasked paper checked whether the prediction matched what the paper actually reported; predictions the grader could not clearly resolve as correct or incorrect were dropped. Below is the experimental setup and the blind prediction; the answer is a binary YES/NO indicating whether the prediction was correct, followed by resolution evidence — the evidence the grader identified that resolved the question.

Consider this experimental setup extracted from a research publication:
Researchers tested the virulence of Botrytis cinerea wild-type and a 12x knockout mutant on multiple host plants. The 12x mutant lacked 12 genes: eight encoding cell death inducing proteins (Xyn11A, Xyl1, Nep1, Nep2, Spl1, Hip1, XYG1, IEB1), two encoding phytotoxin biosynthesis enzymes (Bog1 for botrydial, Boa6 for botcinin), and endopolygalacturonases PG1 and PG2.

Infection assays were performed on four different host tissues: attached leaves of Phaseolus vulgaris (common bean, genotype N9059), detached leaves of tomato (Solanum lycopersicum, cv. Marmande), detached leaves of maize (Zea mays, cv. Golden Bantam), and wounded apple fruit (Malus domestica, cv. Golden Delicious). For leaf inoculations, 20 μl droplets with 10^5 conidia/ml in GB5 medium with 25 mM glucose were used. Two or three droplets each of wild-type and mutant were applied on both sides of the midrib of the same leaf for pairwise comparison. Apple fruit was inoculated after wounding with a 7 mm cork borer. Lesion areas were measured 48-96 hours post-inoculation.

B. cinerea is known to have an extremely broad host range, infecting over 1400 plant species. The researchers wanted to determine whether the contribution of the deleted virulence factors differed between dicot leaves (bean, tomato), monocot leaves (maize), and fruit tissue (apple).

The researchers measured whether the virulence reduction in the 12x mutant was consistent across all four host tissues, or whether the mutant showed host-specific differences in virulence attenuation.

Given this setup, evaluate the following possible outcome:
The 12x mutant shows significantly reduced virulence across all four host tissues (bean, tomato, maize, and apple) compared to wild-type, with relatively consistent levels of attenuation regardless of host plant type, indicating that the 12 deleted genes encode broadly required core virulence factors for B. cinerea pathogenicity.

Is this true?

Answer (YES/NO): NO